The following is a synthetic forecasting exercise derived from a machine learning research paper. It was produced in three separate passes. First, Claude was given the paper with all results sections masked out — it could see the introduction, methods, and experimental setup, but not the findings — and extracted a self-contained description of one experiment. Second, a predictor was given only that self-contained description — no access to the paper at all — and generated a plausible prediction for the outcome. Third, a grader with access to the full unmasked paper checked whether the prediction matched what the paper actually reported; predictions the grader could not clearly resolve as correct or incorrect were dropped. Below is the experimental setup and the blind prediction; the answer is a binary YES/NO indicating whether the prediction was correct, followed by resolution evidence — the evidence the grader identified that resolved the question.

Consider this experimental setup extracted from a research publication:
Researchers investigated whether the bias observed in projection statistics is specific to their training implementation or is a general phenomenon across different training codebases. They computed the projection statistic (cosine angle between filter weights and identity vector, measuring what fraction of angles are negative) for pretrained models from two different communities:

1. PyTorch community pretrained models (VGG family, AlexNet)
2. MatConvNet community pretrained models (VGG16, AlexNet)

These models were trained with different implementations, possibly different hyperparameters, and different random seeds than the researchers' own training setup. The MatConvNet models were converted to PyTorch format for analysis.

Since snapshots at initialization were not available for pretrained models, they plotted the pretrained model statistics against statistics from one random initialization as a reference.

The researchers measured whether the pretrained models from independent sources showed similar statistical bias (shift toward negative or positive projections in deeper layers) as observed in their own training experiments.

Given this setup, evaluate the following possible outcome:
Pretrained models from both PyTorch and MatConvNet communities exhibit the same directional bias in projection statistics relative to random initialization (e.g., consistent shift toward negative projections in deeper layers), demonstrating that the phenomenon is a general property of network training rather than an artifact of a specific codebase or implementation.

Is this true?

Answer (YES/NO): YES